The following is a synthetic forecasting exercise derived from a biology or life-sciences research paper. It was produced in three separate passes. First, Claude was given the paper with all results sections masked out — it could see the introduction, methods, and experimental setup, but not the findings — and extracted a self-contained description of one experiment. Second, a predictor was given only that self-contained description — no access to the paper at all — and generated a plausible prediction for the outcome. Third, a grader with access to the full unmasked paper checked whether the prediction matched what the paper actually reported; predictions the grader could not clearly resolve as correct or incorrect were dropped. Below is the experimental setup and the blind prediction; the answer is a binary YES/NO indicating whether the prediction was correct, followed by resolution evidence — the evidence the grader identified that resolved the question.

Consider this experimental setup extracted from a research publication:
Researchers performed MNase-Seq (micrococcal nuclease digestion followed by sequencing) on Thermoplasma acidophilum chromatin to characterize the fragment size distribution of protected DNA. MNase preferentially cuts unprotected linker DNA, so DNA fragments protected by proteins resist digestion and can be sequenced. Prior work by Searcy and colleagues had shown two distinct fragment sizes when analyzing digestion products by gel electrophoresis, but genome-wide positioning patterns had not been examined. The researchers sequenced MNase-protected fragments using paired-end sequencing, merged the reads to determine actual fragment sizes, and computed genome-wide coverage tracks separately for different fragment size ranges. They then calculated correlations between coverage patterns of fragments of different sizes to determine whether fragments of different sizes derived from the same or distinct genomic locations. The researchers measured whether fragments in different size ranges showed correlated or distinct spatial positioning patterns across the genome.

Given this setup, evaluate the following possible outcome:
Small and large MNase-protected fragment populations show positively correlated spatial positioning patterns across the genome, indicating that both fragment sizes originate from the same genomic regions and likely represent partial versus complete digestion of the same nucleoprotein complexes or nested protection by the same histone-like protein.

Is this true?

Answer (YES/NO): YES